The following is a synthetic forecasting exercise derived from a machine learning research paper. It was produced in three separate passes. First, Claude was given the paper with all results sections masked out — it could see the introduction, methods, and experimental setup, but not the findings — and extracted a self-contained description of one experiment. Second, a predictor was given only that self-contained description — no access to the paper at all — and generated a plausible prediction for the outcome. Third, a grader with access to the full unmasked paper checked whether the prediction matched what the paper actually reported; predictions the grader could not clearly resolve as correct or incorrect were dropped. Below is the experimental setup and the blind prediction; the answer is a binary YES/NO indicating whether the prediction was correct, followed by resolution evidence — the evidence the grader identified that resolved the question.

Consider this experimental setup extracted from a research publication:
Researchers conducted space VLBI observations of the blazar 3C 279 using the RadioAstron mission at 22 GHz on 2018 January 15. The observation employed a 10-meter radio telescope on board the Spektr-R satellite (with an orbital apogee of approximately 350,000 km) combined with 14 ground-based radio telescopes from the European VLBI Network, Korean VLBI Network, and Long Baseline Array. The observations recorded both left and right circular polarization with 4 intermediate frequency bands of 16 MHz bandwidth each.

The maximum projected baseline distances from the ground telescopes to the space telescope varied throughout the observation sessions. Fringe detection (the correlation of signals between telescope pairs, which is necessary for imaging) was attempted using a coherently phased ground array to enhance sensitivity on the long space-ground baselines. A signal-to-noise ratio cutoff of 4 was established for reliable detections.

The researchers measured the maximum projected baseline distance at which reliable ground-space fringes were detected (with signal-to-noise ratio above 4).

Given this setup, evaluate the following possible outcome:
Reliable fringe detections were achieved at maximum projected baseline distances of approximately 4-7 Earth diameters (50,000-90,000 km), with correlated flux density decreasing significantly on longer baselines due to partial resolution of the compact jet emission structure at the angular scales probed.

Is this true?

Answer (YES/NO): NO